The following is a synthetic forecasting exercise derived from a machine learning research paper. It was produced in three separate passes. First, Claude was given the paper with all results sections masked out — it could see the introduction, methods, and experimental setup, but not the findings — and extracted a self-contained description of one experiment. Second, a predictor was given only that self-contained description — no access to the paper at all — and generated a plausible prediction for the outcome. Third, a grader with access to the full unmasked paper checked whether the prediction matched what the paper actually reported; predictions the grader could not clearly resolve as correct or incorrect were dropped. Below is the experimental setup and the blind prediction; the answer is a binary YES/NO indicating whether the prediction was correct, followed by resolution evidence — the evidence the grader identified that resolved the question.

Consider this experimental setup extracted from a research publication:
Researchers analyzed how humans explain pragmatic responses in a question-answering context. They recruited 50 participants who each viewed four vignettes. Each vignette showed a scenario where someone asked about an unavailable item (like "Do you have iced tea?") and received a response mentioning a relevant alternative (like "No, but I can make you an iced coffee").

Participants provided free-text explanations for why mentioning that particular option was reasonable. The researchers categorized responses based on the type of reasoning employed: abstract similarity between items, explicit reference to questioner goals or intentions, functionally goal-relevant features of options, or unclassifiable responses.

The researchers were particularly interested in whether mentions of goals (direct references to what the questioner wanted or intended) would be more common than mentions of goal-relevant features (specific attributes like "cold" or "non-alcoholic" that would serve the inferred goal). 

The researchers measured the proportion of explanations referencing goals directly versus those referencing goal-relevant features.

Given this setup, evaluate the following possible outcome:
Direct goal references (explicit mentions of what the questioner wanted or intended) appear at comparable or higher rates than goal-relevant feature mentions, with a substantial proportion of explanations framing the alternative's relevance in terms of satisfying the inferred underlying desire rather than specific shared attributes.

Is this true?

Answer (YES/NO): YES